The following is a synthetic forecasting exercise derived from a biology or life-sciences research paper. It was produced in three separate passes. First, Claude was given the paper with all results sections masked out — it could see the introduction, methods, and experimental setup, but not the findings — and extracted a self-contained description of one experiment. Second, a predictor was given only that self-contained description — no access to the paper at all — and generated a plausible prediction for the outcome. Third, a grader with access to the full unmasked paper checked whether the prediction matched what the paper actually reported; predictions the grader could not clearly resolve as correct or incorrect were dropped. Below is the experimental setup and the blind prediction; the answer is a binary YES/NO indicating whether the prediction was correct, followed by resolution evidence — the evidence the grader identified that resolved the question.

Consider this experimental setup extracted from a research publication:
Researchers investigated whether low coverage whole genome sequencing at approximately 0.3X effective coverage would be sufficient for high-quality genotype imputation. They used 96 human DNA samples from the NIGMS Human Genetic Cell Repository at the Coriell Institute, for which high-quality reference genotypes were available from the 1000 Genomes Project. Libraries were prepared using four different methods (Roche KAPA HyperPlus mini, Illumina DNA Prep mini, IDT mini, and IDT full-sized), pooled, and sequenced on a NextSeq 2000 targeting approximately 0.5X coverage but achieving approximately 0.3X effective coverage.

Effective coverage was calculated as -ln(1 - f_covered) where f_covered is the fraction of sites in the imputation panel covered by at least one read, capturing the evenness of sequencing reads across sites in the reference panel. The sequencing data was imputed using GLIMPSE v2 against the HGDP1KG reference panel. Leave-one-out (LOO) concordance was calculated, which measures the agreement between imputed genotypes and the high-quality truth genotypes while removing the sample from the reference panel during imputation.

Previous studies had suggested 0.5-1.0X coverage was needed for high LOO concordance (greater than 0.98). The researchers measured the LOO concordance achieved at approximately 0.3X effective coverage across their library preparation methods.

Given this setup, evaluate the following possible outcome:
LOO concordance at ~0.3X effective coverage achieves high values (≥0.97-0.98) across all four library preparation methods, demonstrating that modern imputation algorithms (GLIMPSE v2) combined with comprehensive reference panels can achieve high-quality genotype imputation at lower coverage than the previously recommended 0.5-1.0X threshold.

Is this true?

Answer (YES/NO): YES